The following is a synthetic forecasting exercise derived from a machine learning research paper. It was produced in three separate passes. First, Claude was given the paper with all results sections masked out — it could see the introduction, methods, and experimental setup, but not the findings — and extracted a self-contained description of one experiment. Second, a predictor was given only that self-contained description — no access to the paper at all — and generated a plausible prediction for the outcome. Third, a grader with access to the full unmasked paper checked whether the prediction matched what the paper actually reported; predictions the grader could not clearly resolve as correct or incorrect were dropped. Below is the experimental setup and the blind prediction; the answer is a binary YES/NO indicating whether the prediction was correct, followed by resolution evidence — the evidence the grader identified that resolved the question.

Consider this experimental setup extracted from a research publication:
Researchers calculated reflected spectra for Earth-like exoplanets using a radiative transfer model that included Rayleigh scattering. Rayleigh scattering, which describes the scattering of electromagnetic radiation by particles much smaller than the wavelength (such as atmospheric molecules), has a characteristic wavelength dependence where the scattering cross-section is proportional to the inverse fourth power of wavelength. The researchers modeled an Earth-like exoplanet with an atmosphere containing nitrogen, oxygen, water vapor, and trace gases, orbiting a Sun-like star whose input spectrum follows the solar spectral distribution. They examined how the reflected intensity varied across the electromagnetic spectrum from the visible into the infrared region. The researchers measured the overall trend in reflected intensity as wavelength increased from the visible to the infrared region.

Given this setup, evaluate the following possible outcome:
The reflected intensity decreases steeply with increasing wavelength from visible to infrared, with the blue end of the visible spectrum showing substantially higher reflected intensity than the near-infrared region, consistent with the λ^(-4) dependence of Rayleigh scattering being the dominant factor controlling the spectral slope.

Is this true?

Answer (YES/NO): NO